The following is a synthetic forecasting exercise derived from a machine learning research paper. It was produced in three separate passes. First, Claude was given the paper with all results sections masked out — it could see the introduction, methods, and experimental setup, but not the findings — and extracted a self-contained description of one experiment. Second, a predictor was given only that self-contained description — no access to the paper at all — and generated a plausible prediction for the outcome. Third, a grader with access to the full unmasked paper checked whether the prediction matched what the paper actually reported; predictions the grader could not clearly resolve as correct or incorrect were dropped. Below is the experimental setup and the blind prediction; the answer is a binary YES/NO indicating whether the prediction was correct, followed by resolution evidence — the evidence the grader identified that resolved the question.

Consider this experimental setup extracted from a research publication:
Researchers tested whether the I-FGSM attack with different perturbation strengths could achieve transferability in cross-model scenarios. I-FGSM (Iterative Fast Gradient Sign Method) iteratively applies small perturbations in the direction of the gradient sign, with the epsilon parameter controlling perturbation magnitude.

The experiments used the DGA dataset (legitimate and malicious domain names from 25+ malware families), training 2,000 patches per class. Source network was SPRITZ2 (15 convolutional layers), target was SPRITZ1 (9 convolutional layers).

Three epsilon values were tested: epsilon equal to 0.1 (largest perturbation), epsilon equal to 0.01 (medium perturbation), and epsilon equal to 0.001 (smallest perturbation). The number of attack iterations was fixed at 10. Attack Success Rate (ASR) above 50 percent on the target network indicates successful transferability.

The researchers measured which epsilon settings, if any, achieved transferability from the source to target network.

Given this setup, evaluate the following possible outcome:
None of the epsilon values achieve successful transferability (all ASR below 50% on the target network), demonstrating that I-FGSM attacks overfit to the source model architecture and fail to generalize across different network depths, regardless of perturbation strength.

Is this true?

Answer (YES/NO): NO